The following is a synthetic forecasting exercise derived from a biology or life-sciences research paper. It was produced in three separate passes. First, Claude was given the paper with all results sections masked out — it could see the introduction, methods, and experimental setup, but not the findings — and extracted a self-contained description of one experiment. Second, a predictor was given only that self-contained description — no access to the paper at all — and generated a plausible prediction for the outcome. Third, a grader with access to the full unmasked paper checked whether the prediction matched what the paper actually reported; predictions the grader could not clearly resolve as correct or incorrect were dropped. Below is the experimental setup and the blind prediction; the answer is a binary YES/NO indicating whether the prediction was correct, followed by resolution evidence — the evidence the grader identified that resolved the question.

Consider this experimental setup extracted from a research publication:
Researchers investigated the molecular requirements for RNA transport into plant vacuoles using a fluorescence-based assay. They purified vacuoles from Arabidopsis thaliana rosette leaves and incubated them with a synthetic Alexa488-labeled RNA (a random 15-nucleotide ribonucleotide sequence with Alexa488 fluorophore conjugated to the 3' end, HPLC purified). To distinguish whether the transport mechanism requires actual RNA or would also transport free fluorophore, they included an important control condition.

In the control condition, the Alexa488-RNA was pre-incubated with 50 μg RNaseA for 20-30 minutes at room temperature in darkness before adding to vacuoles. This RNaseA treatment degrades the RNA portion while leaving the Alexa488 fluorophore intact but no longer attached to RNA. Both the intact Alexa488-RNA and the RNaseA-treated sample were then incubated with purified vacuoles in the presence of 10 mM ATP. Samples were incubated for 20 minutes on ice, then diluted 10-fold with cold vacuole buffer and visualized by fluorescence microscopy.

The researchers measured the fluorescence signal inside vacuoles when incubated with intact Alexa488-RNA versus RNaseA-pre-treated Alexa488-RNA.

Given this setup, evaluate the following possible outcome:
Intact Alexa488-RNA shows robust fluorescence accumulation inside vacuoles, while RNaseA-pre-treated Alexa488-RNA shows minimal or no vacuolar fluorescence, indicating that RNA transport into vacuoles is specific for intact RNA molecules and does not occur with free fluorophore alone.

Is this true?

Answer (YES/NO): YES